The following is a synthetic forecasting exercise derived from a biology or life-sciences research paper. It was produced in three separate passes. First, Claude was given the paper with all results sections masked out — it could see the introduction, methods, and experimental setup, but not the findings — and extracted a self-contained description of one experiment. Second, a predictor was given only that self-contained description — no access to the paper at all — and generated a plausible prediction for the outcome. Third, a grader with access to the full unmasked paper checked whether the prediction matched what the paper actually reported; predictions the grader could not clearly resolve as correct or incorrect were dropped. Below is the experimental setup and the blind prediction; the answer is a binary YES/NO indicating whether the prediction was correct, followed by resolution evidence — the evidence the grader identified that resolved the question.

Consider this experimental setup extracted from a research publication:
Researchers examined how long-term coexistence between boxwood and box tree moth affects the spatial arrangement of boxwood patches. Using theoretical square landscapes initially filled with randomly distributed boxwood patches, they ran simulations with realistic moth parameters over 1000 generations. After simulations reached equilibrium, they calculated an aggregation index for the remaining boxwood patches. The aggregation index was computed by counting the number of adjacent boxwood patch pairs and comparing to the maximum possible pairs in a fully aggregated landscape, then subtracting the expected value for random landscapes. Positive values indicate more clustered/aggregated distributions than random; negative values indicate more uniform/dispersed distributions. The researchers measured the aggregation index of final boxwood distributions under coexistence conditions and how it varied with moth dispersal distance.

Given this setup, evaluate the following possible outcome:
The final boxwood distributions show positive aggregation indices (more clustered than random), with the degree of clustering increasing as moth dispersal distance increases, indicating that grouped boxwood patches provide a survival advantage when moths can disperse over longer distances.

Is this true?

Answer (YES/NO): YES